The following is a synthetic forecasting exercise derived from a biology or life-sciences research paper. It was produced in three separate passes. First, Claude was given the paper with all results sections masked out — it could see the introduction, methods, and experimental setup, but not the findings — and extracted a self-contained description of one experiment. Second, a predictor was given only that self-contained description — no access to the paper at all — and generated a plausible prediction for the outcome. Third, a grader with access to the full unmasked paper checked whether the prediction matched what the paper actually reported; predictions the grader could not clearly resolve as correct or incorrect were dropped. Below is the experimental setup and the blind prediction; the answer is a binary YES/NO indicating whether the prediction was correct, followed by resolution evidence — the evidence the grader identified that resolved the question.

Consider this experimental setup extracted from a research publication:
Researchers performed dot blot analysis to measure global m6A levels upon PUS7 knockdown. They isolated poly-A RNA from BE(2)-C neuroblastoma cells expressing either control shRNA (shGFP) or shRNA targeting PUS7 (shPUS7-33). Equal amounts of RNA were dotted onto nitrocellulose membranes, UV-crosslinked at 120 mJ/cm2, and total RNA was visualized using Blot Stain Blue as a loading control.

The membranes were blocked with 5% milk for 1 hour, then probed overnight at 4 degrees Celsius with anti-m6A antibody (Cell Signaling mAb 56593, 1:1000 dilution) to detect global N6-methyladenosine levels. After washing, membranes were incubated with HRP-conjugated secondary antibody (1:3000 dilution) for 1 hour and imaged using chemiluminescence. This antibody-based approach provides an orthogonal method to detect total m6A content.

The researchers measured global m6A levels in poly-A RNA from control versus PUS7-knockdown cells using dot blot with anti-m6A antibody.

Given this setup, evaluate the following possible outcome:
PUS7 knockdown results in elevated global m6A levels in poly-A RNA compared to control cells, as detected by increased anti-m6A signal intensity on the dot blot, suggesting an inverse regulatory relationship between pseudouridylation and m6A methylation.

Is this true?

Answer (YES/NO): YES